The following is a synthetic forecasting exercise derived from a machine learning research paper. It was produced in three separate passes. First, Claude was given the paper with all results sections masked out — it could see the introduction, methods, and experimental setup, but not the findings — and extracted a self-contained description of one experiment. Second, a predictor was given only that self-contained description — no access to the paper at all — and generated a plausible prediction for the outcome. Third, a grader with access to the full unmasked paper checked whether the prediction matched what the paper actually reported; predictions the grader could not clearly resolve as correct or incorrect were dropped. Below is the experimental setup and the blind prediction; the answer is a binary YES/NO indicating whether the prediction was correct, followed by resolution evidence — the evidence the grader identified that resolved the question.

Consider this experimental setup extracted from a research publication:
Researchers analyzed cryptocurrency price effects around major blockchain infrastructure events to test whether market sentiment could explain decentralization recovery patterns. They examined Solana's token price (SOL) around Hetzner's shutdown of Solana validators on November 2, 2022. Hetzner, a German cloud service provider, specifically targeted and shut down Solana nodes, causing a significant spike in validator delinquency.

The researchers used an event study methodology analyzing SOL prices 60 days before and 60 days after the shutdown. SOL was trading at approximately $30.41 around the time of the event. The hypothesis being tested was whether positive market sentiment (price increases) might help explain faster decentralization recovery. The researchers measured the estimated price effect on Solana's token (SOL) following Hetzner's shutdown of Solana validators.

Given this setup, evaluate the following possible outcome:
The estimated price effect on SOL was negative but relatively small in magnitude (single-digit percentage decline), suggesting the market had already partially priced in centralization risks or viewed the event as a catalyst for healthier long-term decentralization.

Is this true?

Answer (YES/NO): NO